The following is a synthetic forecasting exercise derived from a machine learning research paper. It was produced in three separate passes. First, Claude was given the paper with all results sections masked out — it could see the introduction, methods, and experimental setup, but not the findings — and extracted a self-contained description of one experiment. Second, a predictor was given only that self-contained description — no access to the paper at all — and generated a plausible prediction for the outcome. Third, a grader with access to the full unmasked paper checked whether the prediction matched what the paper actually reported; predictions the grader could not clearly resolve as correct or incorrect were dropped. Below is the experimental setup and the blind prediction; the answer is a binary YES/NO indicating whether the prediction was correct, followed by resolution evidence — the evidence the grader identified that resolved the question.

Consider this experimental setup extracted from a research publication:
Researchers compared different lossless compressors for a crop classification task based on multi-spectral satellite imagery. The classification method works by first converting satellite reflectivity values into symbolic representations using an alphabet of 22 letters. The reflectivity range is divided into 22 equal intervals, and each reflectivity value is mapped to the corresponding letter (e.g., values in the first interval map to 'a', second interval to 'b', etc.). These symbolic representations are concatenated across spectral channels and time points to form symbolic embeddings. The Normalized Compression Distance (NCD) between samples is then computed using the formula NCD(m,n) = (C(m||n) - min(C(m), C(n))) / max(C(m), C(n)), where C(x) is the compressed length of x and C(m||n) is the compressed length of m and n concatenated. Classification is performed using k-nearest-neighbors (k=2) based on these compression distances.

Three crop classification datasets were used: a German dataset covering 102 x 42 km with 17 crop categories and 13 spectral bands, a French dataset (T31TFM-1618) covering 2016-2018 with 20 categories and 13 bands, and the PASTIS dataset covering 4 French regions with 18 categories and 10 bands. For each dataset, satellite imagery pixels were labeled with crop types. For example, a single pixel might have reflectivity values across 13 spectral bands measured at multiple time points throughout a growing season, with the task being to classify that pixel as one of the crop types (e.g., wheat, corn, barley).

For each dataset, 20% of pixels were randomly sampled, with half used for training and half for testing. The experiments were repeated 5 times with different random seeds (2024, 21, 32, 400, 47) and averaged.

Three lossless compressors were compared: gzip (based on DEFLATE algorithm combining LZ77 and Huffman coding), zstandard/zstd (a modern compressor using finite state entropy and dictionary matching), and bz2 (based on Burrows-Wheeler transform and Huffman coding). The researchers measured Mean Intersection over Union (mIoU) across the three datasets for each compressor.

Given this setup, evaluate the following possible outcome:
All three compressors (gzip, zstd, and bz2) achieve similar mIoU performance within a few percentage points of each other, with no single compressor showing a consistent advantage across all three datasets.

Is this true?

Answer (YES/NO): NO